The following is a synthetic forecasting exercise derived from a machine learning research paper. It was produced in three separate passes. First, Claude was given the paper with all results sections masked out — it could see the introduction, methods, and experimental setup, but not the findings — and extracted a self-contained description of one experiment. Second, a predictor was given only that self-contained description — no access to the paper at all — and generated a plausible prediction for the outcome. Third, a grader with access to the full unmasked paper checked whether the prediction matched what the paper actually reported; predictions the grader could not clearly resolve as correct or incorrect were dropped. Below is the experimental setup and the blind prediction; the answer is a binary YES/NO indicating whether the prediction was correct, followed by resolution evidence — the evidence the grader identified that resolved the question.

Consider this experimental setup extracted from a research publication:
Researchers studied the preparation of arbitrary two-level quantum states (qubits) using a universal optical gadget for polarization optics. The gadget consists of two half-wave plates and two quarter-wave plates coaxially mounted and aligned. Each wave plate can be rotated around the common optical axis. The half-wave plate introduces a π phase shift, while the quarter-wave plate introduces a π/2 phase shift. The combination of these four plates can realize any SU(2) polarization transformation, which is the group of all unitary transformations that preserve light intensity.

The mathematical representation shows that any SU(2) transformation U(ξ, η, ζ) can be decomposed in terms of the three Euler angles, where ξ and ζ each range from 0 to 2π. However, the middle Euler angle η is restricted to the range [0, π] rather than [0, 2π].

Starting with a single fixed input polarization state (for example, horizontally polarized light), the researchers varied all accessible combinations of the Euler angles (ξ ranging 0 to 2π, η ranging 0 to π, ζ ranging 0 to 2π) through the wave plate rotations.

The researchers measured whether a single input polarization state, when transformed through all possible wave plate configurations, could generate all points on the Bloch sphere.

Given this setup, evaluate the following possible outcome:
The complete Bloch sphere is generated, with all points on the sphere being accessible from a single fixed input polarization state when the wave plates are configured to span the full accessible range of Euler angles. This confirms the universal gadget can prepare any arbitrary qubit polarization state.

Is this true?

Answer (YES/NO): NO